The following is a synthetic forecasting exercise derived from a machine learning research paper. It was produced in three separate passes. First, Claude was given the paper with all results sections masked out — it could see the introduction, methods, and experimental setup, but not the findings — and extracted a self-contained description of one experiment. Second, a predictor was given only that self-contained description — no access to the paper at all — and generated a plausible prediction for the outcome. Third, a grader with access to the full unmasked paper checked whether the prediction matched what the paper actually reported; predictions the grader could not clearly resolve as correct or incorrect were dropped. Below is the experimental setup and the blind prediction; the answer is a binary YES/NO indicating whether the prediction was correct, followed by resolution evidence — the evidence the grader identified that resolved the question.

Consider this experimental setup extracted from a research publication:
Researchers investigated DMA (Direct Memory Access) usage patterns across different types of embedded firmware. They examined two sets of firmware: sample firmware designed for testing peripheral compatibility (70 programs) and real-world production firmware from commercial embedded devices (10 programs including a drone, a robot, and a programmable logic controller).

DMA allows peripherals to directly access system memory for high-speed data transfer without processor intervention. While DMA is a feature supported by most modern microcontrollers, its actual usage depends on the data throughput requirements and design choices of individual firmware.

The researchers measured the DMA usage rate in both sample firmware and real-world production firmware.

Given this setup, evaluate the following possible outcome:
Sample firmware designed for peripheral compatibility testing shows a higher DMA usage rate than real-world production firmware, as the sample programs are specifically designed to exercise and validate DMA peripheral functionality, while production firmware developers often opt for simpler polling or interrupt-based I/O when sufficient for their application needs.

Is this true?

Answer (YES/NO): NO